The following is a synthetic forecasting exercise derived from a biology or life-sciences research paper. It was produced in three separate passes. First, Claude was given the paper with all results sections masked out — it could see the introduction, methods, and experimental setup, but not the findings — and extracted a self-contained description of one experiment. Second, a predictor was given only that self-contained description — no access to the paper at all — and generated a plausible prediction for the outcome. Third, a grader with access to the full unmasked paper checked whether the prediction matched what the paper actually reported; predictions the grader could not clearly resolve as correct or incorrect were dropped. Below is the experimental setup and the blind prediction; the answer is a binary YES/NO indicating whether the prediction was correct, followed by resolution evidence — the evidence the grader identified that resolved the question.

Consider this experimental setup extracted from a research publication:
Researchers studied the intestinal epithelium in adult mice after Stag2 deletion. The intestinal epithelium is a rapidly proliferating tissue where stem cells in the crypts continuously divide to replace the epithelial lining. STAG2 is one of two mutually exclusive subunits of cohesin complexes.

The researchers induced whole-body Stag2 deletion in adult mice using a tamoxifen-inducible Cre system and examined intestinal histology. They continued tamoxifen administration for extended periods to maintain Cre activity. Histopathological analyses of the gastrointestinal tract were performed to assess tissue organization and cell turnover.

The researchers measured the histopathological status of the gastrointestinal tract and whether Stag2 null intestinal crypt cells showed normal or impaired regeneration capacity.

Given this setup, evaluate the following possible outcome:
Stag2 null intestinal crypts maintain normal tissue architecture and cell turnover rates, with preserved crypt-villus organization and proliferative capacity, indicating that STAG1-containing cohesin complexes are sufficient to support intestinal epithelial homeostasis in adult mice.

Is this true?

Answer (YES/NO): NO